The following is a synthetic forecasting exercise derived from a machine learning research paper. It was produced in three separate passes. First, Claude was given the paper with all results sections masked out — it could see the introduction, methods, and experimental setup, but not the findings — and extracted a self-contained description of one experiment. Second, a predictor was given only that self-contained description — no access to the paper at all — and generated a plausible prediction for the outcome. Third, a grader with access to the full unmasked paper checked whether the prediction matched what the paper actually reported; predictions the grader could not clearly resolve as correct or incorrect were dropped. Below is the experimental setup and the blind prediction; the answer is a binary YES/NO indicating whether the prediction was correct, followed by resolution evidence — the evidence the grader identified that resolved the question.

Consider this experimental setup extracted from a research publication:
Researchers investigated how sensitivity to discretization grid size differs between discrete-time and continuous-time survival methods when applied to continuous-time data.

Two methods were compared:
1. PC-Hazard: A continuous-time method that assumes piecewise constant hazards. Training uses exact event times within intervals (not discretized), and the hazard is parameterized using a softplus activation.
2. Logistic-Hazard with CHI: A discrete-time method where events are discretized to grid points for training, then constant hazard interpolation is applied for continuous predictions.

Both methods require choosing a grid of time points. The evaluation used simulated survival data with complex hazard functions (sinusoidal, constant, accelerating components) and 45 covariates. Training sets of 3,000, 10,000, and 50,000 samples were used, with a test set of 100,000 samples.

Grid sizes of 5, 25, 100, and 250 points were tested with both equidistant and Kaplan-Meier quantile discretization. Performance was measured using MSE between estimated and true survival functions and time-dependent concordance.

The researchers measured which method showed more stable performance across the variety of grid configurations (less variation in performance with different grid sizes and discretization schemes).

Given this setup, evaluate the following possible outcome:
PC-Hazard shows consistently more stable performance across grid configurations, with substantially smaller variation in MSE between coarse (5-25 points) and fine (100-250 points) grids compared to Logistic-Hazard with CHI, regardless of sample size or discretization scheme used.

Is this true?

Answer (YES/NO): NO